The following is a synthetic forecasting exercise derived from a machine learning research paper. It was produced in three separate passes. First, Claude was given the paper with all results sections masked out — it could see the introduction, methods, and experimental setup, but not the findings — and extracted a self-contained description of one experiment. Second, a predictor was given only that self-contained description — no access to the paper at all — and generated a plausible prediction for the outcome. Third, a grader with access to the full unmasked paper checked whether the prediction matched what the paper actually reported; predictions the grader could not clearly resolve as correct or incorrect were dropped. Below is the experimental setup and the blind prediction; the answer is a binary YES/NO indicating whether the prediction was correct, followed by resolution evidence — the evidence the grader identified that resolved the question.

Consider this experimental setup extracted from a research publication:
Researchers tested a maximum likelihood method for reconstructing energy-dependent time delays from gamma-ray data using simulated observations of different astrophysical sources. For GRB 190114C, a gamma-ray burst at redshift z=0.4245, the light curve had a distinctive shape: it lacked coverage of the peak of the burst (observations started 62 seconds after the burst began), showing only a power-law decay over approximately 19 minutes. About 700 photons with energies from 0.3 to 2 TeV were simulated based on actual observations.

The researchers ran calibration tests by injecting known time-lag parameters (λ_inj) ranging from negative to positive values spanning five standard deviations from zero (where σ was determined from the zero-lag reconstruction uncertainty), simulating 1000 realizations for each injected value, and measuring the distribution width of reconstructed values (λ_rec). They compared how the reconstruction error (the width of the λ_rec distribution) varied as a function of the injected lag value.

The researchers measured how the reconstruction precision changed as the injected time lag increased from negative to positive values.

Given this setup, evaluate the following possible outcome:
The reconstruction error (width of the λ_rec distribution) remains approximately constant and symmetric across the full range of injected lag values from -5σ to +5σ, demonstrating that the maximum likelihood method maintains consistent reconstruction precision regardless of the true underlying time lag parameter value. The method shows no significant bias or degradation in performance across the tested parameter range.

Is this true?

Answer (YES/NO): NO